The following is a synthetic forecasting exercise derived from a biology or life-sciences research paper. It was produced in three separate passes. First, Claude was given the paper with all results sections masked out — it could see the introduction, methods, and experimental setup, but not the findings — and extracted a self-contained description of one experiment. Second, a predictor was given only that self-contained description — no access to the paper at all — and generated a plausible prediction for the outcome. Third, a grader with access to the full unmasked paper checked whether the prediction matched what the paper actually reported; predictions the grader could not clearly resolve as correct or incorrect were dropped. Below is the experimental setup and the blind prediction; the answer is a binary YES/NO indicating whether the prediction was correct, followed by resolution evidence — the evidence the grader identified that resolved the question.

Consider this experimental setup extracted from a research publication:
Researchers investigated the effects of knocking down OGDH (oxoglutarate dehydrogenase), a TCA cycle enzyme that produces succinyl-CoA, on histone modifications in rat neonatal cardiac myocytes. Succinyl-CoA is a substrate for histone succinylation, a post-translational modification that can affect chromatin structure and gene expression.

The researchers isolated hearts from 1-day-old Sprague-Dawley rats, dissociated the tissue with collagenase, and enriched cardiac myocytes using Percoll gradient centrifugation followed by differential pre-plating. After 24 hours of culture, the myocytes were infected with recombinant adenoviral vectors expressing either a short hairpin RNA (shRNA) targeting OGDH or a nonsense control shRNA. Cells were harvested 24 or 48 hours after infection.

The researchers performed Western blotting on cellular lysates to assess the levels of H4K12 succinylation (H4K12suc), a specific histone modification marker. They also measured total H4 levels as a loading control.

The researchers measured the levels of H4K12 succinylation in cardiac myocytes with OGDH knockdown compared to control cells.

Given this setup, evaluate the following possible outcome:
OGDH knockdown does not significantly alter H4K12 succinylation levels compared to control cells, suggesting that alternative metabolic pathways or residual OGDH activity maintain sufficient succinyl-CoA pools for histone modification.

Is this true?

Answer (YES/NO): NO